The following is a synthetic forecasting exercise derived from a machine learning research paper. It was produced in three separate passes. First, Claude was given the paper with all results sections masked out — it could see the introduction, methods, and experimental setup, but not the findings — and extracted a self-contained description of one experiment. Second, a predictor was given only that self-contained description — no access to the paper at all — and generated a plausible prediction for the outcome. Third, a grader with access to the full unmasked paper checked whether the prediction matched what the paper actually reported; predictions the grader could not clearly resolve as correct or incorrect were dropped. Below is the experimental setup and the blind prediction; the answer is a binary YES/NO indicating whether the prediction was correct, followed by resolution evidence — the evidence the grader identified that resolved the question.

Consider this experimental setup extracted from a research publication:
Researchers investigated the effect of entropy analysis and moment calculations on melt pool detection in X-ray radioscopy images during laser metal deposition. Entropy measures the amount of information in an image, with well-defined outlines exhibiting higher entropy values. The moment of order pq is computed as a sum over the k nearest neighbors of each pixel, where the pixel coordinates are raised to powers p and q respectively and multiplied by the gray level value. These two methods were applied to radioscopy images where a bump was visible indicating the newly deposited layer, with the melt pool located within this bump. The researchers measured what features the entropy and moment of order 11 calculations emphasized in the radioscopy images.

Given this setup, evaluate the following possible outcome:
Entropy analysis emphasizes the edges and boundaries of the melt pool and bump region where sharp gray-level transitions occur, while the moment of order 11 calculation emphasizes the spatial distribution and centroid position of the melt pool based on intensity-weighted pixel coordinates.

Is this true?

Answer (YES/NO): NO